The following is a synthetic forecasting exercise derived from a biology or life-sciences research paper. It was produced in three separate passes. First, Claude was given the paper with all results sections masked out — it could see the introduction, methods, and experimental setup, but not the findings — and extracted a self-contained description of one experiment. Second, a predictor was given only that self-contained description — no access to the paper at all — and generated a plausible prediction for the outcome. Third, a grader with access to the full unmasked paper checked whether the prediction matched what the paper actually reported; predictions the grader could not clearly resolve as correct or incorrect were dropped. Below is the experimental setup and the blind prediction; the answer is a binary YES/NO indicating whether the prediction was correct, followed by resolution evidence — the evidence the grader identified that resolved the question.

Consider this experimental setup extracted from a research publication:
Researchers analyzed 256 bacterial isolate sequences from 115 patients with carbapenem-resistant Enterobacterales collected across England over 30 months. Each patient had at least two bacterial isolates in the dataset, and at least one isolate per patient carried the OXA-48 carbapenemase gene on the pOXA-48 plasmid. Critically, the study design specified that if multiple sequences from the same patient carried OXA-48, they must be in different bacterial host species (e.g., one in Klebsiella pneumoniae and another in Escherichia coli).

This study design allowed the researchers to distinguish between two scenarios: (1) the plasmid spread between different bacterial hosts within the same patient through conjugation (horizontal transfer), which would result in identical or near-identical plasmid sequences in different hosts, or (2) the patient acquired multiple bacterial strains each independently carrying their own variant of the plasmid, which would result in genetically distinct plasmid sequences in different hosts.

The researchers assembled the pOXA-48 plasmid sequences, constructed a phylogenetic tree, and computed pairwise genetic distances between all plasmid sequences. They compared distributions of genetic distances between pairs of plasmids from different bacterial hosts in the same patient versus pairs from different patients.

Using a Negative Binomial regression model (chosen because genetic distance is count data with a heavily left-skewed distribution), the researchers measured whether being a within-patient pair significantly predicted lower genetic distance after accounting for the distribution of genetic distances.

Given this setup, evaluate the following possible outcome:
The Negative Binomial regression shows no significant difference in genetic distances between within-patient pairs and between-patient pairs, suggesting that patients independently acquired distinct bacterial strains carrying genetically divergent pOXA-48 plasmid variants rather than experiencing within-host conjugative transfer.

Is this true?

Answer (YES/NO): NO